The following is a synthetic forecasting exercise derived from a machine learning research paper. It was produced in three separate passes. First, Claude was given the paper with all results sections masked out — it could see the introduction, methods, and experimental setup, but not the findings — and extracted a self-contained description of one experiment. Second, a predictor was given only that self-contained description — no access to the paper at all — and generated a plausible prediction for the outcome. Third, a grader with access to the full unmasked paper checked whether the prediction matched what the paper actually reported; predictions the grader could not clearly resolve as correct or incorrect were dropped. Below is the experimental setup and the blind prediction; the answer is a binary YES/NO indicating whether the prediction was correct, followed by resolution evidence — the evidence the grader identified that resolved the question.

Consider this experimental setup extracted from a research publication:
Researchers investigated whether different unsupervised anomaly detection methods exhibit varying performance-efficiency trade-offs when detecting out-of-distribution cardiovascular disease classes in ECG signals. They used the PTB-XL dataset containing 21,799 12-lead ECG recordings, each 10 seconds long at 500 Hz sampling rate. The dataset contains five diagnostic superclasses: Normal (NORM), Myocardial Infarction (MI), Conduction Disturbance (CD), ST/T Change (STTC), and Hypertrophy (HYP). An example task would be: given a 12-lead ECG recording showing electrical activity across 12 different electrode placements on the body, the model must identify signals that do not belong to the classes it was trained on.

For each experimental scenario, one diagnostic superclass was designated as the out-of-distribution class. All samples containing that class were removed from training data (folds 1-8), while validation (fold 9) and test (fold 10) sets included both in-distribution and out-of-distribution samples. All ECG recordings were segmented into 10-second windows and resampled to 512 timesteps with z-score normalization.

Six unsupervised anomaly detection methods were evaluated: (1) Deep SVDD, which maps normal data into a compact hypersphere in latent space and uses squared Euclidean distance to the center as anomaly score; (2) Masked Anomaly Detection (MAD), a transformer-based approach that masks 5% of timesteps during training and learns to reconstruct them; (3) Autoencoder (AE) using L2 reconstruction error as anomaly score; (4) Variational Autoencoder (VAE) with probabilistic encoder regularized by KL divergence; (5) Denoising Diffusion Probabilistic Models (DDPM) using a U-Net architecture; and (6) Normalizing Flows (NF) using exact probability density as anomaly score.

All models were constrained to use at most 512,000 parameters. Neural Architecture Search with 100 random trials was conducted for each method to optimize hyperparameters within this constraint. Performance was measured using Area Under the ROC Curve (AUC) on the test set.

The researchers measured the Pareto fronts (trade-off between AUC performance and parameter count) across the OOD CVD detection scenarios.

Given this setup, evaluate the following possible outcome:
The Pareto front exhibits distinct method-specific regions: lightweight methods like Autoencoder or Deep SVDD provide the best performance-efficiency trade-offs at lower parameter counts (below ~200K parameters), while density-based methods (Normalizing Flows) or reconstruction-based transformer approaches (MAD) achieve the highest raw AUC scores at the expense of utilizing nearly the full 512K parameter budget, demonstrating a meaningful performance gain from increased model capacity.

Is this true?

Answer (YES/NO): NO